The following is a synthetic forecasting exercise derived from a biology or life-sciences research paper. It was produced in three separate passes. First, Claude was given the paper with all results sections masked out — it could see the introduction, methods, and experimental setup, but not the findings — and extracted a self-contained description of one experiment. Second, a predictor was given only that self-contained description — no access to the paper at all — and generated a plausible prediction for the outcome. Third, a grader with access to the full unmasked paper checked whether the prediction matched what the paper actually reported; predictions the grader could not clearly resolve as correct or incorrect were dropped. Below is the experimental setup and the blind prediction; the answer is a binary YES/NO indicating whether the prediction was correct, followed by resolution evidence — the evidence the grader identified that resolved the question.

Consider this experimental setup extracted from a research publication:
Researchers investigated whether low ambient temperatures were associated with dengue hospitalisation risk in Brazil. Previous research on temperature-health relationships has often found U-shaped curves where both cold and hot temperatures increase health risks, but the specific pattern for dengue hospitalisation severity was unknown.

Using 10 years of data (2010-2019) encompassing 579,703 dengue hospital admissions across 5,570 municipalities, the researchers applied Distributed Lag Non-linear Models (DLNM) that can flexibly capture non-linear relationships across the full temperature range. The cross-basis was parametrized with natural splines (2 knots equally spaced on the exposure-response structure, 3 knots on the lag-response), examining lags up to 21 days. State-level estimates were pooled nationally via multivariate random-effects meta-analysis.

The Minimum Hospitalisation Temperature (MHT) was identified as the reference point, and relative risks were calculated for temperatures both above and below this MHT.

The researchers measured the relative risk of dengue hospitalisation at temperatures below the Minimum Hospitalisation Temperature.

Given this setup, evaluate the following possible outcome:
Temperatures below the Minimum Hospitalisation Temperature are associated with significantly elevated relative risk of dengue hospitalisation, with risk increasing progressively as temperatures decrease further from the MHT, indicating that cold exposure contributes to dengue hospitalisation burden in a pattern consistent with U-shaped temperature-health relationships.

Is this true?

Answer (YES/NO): NO